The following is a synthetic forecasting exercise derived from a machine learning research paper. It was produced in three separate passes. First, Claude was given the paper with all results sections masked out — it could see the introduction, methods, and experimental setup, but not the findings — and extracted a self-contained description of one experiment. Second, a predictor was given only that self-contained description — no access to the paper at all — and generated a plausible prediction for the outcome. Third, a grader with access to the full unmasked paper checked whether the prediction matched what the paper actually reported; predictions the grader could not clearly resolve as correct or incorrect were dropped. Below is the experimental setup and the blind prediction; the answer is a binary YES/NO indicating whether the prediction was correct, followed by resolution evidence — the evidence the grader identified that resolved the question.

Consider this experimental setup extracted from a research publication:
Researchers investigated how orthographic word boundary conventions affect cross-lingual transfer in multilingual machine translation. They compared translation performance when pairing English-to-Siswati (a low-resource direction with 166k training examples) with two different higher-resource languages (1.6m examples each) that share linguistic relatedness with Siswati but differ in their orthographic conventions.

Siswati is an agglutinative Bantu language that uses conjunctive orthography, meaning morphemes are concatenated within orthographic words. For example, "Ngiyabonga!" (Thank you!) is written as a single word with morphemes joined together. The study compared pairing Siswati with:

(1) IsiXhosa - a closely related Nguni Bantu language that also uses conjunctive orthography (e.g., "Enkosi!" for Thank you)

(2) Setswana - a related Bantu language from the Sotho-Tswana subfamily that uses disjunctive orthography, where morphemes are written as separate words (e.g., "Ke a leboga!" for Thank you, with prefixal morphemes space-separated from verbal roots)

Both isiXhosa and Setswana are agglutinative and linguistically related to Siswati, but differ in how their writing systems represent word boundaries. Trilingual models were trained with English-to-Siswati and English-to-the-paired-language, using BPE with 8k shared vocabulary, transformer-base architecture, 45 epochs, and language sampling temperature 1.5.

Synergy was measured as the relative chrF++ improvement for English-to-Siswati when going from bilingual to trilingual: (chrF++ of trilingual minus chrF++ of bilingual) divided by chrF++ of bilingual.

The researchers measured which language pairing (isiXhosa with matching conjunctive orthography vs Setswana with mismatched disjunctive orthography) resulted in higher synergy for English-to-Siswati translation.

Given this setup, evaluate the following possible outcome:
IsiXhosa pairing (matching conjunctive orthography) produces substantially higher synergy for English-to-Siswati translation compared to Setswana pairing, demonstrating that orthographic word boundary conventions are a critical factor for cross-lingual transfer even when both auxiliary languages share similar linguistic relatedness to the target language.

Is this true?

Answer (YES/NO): YES